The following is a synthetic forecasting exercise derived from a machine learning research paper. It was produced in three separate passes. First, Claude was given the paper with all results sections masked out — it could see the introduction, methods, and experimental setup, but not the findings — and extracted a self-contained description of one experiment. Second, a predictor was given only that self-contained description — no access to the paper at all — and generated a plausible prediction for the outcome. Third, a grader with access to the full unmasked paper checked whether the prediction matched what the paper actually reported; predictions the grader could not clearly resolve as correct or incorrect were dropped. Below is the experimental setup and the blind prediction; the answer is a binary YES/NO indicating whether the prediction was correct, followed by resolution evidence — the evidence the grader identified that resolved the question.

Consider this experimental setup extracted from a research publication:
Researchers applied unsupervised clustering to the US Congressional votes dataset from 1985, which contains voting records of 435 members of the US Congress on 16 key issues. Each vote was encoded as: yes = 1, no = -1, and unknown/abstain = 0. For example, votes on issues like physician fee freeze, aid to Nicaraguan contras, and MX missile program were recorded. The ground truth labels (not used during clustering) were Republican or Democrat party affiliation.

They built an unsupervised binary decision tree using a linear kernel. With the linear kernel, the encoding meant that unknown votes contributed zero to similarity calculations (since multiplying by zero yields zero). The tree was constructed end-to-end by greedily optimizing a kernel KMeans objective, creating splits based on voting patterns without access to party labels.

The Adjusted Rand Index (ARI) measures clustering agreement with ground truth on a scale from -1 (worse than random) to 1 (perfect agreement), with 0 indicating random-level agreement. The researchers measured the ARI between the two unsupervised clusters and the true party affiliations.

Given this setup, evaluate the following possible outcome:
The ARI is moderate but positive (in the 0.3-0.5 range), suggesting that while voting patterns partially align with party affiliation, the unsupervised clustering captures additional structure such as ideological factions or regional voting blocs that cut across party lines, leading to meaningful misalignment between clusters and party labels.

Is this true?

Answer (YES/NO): YES